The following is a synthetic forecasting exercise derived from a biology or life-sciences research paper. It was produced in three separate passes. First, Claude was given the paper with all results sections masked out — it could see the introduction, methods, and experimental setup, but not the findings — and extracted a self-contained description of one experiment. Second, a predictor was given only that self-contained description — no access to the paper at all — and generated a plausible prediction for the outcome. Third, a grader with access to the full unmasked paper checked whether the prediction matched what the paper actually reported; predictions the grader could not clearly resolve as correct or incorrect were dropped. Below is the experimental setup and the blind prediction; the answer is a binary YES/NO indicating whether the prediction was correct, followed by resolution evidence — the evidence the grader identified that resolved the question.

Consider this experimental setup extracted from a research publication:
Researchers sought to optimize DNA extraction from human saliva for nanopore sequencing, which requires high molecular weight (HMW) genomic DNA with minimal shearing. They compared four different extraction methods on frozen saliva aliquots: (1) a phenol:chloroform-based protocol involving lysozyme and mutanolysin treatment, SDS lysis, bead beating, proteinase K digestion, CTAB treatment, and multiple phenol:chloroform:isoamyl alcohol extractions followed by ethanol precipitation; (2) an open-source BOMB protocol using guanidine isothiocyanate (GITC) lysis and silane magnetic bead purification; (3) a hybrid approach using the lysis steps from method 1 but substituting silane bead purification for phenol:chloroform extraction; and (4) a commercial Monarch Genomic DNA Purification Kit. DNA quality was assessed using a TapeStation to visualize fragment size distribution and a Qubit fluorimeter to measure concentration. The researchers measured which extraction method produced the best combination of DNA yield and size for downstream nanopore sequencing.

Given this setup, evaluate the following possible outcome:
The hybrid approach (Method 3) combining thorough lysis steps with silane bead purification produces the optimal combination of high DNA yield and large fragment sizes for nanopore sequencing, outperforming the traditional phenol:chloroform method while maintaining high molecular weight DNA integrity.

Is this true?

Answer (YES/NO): NO